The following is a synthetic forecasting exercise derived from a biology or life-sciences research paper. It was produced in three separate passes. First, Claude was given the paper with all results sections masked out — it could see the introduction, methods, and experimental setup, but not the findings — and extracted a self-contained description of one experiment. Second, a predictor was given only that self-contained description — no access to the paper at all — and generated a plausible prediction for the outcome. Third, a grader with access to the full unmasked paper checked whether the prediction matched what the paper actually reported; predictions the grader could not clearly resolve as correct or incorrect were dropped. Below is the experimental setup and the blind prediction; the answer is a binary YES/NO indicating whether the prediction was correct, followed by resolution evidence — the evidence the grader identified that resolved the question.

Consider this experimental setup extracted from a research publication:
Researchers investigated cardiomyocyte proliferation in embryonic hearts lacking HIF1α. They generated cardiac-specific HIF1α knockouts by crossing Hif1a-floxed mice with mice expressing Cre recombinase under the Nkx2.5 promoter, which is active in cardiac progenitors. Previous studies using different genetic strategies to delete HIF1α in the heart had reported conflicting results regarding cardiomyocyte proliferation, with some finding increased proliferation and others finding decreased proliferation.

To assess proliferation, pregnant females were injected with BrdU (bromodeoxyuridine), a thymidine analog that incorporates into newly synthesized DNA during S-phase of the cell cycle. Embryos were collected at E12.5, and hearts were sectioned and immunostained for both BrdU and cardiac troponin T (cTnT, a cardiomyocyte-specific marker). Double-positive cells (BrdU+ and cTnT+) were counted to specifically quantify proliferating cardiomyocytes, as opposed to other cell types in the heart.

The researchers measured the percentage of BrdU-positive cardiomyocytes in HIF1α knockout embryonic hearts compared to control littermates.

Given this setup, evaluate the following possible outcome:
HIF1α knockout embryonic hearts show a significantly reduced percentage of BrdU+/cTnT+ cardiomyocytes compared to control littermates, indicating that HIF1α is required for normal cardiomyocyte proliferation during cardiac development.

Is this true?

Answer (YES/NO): NO